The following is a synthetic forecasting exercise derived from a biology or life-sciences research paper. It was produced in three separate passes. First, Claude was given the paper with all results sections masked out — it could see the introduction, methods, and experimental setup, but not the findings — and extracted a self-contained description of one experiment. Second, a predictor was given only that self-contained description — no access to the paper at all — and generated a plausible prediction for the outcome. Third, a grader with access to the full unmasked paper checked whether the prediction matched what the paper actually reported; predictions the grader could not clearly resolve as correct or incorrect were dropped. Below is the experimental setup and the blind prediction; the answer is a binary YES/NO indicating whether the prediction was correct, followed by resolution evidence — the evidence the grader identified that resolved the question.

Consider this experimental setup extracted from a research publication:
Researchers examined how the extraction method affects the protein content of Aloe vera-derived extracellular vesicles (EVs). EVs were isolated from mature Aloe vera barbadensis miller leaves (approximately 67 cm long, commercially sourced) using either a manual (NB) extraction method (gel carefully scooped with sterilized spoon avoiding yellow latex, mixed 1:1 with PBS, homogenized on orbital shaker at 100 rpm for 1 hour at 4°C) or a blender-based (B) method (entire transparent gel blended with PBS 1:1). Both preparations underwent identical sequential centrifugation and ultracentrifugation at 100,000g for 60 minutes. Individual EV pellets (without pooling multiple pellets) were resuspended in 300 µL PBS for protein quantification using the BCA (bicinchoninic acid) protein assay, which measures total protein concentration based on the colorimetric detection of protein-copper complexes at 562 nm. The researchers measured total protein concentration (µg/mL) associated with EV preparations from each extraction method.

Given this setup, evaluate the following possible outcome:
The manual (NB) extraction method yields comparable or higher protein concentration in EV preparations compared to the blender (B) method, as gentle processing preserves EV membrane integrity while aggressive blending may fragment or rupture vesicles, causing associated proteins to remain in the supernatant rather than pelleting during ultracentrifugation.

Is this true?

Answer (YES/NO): NO